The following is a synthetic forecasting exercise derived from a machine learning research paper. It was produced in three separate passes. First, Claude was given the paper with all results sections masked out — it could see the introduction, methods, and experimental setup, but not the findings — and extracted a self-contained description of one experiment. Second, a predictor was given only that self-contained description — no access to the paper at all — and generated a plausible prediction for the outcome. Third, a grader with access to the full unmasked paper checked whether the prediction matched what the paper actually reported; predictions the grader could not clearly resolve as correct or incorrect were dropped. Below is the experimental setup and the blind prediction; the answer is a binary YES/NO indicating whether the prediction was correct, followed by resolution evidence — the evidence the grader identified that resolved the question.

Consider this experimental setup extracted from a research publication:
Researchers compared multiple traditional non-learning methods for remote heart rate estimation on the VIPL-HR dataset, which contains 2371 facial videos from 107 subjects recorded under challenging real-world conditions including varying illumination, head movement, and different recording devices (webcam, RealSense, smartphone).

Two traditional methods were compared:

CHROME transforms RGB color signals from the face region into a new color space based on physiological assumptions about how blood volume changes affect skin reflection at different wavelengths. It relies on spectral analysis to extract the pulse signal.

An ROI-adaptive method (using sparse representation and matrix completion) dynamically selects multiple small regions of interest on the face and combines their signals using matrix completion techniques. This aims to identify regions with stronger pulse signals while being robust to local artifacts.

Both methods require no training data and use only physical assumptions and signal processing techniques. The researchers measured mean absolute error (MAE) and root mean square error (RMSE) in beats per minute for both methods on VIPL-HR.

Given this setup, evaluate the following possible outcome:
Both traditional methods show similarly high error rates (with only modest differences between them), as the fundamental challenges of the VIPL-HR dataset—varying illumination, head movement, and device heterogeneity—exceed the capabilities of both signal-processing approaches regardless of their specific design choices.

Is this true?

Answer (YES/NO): YES